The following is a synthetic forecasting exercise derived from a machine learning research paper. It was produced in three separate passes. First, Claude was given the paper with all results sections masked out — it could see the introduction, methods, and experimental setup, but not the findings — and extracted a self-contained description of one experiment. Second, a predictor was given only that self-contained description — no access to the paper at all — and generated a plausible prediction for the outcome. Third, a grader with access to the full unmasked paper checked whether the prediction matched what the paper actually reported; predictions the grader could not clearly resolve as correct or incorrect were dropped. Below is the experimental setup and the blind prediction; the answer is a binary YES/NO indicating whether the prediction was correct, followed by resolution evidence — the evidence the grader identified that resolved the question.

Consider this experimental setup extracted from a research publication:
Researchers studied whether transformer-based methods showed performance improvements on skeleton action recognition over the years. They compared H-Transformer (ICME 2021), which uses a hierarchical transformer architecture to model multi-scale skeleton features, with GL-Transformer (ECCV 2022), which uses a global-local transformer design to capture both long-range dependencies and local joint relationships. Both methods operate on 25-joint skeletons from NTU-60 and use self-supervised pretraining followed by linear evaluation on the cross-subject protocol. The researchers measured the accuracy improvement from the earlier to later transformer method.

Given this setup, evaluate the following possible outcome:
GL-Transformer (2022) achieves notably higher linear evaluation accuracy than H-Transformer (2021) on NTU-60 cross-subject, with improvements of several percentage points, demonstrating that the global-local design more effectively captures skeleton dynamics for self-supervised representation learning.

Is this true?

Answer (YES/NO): YES